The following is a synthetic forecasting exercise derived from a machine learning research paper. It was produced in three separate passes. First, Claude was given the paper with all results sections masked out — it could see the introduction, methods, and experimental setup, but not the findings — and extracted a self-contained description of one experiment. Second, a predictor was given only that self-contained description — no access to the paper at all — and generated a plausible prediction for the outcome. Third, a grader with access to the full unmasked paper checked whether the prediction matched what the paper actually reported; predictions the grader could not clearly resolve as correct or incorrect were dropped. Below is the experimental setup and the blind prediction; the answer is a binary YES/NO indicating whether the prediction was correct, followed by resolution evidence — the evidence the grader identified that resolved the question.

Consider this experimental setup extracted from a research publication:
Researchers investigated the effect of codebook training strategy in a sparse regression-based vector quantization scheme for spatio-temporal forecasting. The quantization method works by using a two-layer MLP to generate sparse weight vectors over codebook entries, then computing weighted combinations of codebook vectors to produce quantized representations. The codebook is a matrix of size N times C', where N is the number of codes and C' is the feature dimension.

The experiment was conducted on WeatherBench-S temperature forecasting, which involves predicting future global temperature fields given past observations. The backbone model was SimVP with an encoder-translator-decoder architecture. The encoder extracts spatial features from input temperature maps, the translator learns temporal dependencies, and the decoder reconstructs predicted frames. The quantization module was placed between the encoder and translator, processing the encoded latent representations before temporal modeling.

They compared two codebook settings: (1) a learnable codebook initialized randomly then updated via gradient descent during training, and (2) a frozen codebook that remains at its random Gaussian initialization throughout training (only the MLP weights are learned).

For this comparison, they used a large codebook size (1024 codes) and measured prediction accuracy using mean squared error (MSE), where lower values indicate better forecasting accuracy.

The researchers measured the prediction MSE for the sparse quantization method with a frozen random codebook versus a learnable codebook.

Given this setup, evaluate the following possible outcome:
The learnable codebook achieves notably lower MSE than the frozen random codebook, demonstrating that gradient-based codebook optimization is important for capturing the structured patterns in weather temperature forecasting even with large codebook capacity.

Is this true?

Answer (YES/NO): NO